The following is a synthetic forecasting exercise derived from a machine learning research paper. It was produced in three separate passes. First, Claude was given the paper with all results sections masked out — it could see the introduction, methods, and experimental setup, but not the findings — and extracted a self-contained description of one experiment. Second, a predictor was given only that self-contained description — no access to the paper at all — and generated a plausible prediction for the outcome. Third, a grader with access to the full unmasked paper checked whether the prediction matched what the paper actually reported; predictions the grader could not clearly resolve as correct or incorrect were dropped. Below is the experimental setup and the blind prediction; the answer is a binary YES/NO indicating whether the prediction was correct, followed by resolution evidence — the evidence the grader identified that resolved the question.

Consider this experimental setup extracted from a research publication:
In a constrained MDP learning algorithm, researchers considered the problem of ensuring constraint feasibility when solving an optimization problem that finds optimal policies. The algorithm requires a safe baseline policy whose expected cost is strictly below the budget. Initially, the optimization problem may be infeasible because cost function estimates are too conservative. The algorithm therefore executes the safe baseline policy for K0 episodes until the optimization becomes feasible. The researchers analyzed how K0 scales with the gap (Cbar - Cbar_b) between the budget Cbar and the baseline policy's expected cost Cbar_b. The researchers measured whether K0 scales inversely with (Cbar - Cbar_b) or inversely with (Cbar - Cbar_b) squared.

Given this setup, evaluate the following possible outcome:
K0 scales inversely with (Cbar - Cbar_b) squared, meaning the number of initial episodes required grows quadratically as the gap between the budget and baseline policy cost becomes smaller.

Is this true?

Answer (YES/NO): YES